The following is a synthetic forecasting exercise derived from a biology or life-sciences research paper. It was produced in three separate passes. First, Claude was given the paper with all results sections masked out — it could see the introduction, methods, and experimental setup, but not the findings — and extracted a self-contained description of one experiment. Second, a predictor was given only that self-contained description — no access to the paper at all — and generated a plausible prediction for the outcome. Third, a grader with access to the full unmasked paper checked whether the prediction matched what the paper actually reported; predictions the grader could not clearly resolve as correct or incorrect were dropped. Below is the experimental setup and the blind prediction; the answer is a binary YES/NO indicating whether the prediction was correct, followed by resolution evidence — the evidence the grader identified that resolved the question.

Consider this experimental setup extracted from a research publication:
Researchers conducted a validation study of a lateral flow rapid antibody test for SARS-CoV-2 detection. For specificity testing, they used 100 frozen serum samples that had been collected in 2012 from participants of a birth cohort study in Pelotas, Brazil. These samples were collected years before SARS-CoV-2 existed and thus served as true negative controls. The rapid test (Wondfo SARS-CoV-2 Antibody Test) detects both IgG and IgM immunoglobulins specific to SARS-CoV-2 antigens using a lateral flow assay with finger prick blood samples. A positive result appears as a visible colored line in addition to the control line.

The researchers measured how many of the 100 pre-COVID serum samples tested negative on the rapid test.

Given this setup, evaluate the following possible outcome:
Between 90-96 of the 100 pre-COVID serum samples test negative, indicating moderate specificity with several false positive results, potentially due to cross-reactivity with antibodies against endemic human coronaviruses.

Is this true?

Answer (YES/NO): NO